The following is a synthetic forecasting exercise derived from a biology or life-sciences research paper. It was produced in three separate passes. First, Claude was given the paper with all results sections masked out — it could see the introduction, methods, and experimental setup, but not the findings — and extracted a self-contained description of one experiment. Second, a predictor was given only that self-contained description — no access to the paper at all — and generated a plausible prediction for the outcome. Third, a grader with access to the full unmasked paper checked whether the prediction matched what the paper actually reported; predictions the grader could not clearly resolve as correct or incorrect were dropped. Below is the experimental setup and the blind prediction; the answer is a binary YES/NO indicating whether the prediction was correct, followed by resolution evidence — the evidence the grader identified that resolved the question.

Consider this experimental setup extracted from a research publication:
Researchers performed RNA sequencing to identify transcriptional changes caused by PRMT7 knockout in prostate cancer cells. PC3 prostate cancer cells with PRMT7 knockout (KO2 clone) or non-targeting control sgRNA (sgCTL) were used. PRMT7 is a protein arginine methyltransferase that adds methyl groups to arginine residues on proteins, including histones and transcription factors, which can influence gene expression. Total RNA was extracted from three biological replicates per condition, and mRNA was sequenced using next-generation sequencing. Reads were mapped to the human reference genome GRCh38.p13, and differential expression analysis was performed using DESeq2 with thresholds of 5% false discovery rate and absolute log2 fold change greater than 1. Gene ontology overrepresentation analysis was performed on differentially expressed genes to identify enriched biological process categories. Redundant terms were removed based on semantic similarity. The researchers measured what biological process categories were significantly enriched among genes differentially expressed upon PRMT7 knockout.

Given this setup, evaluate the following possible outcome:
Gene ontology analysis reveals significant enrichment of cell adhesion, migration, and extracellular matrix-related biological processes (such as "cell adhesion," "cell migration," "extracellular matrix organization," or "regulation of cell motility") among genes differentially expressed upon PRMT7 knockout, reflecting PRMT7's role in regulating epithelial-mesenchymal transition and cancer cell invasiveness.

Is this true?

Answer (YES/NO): YES